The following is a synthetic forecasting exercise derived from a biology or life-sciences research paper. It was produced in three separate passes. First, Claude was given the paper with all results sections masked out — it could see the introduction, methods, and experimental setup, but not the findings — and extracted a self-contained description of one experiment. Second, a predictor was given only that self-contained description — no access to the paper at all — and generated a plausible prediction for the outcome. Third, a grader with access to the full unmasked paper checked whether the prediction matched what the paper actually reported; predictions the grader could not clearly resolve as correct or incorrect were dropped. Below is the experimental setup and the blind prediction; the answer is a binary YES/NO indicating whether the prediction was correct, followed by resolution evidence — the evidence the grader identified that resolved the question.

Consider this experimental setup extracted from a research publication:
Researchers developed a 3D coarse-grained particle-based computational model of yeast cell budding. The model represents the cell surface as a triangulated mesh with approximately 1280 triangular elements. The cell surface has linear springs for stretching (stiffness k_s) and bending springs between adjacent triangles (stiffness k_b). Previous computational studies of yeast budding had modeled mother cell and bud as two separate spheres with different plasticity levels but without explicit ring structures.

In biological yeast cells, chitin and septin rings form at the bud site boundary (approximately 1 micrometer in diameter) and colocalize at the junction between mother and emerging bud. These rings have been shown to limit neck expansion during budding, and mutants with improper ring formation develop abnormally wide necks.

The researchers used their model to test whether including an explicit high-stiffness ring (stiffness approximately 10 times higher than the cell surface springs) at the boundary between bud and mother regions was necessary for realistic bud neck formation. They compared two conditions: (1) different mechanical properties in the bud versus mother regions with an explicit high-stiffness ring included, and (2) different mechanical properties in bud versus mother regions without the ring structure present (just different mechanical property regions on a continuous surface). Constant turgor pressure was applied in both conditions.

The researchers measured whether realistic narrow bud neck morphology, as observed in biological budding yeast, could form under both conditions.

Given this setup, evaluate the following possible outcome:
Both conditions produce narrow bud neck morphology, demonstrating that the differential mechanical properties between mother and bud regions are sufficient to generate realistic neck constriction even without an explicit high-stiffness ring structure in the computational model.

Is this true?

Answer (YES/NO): NO